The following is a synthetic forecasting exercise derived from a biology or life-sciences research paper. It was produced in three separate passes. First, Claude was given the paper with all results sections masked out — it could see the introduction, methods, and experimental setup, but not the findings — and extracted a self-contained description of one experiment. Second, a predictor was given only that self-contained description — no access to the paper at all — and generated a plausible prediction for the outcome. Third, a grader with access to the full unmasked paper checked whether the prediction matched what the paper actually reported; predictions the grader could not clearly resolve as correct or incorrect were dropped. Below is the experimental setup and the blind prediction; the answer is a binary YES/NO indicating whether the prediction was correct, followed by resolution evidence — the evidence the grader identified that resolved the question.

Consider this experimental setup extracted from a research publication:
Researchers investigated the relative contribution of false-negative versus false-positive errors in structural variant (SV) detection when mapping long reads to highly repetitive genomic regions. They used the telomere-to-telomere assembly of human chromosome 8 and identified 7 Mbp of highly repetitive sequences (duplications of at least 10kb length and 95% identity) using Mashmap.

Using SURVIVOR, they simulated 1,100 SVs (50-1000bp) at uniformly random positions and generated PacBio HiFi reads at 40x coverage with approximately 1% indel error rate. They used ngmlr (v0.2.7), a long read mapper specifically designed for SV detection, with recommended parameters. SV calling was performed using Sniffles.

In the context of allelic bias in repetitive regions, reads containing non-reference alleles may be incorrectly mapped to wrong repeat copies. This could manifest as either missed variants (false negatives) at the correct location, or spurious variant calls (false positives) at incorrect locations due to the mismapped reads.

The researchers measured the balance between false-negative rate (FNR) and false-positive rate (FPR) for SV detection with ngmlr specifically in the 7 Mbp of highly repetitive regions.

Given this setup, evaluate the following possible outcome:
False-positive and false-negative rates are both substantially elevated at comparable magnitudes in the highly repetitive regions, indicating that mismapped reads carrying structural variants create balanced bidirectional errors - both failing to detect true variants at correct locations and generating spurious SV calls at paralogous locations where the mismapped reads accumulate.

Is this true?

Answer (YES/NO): NO